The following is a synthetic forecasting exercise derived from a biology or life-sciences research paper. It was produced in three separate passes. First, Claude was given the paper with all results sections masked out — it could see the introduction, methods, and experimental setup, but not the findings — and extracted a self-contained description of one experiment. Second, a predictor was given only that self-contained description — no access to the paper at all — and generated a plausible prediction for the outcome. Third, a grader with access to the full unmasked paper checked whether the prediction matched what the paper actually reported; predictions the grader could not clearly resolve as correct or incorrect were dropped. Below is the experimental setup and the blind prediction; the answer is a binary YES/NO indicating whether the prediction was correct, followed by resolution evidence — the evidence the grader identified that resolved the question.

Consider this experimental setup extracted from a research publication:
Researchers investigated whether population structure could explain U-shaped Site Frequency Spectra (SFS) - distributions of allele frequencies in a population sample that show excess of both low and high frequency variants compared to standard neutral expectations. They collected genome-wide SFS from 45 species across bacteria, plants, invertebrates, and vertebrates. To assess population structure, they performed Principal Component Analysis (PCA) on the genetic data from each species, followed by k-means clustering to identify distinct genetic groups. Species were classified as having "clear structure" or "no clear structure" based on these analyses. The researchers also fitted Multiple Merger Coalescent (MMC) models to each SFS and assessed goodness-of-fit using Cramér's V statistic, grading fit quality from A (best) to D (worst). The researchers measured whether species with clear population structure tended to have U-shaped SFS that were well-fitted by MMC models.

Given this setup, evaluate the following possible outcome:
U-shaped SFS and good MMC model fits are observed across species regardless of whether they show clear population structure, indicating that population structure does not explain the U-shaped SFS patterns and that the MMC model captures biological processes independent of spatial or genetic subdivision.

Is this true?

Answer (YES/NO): YES